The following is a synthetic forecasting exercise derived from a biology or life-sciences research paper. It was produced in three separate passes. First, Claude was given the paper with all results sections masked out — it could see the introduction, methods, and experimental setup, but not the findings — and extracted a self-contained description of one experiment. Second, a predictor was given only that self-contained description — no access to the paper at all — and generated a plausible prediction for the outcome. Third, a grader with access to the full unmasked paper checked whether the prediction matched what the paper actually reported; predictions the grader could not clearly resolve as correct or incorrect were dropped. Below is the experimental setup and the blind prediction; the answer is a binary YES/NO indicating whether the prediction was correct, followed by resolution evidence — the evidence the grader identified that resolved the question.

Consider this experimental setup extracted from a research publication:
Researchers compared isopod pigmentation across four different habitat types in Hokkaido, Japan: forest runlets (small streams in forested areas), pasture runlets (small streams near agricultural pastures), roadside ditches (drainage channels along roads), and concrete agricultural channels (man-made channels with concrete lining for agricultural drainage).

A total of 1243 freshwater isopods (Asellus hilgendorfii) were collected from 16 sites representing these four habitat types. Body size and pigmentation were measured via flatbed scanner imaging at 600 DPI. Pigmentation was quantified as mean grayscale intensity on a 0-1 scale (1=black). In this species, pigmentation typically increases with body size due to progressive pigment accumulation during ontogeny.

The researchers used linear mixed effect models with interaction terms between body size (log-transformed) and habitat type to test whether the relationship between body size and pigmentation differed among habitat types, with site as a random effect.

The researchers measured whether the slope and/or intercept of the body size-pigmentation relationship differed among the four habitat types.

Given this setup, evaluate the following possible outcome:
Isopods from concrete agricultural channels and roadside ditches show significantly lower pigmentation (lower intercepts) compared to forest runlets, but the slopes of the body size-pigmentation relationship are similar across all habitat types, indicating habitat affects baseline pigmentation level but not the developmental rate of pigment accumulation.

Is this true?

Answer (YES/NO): NO